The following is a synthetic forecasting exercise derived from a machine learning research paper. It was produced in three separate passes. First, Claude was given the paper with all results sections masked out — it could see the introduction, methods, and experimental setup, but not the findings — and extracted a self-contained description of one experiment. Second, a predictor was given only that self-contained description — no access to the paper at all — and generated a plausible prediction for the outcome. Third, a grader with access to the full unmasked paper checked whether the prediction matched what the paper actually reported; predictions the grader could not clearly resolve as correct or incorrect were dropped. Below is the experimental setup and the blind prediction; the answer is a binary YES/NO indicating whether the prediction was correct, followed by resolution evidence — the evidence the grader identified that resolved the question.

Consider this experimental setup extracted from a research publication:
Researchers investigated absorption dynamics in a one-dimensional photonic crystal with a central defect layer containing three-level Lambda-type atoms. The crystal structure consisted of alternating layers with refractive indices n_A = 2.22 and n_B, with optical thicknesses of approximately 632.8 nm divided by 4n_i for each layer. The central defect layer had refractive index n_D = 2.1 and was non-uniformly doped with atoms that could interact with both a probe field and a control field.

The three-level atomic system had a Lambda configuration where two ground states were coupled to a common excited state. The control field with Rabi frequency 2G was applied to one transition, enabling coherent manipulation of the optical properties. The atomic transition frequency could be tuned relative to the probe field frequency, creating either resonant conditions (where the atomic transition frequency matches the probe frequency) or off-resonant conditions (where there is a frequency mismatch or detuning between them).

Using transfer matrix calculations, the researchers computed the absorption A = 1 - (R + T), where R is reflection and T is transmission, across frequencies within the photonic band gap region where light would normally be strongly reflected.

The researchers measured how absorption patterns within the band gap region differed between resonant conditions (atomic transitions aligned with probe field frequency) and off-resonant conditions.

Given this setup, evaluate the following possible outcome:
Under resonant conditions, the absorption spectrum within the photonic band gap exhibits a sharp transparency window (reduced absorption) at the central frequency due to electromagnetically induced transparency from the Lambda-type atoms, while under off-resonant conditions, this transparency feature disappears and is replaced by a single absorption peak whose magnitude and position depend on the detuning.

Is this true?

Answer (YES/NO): NO